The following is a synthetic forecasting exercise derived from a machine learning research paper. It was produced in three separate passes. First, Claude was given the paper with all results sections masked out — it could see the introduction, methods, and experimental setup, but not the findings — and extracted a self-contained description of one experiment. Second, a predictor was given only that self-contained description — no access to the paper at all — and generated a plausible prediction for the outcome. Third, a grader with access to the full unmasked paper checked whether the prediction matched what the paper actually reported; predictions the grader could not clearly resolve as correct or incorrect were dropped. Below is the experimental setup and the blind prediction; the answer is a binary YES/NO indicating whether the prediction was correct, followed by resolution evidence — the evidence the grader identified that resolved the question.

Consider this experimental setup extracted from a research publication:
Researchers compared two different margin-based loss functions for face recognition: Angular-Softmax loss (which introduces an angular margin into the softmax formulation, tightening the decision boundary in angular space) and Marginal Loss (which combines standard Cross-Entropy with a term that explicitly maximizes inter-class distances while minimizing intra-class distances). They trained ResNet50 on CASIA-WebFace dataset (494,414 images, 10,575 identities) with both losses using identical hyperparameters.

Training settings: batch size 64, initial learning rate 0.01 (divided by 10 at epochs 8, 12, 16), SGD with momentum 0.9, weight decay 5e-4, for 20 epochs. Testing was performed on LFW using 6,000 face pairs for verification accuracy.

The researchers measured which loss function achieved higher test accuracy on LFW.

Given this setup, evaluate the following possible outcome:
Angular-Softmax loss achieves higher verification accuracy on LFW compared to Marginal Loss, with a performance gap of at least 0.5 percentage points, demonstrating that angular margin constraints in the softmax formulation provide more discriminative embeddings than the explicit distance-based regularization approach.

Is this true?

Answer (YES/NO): NO